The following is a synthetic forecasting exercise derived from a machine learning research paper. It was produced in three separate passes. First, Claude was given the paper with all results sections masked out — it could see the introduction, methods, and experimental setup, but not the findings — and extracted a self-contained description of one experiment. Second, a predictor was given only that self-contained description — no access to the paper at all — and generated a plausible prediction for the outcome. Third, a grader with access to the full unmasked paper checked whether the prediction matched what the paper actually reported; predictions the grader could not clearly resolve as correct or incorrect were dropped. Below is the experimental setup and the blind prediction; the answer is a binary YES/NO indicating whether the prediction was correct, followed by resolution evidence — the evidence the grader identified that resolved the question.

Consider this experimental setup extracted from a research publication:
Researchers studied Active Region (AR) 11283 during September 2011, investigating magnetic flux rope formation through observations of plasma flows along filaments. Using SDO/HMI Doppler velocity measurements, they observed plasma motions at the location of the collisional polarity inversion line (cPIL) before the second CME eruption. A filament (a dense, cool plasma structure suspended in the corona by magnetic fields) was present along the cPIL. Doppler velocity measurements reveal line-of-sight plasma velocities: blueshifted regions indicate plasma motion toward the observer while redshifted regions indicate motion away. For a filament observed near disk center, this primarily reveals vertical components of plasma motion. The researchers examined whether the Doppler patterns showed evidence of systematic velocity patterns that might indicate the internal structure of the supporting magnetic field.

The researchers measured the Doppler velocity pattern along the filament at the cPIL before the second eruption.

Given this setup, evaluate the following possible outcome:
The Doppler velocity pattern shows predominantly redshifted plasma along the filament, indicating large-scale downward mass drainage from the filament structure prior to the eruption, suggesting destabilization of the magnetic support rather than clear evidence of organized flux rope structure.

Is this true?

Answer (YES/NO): NO